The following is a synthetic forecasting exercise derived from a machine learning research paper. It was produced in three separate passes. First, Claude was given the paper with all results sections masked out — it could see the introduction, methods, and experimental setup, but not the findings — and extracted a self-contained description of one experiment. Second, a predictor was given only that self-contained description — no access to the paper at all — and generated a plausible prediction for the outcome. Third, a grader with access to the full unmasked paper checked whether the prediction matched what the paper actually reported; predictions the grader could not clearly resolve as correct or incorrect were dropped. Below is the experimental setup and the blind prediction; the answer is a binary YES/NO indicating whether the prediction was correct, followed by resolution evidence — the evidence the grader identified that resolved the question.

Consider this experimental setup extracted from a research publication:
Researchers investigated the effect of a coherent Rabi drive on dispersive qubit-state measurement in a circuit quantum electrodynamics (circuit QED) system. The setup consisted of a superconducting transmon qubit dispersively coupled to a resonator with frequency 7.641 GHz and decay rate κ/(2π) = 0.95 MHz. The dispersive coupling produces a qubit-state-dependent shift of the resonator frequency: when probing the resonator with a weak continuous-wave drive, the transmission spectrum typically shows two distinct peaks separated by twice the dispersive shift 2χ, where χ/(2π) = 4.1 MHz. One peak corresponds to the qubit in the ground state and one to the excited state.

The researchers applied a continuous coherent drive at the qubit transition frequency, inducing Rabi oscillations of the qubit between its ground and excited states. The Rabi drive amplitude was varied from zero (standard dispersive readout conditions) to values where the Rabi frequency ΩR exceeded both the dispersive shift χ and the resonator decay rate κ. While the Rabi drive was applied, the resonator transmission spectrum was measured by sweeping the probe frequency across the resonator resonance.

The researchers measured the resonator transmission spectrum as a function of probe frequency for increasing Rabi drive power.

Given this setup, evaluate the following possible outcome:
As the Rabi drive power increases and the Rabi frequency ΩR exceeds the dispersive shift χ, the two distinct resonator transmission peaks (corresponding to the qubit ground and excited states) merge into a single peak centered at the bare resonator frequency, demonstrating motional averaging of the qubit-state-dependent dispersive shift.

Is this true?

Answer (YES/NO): NO